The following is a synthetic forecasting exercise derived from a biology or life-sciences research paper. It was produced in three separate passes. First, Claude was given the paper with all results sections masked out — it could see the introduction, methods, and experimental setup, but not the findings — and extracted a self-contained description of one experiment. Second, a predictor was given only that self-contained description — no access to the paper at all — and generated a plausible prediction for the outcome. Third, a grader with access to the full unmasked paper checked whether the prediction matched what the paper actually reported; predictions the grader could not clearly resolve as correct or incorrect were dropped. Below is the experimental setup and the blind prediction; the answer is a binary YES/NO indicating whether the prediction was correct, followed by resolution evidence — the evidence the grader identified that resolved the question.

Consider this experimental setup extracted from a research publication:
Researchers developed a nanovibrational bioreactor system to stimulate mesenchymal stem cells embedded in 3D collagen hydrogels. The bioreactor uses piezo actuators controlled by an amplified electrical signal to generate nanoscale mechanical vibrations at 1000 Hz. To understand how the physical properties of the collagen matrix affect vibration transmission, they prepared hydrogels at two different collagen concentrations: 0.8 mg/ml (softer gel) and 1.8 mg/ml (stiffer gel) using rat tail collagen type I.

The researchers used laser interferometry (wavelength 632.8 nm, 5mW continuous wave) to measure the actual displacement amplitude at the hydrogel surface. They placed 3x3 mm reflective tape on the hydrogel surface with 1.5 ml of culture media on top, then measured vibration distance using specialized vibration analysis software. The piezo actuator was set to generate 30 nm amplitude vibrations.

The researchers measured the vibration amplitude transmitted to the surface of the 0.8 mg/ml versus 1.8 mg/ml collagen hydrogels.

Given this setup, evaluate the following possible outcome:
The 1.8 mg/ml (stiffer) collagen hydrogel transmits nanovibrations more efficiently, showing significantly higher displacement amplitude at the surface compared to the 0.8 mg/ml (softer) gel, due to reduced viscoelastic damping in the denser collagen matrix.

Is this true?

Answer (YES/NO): NO